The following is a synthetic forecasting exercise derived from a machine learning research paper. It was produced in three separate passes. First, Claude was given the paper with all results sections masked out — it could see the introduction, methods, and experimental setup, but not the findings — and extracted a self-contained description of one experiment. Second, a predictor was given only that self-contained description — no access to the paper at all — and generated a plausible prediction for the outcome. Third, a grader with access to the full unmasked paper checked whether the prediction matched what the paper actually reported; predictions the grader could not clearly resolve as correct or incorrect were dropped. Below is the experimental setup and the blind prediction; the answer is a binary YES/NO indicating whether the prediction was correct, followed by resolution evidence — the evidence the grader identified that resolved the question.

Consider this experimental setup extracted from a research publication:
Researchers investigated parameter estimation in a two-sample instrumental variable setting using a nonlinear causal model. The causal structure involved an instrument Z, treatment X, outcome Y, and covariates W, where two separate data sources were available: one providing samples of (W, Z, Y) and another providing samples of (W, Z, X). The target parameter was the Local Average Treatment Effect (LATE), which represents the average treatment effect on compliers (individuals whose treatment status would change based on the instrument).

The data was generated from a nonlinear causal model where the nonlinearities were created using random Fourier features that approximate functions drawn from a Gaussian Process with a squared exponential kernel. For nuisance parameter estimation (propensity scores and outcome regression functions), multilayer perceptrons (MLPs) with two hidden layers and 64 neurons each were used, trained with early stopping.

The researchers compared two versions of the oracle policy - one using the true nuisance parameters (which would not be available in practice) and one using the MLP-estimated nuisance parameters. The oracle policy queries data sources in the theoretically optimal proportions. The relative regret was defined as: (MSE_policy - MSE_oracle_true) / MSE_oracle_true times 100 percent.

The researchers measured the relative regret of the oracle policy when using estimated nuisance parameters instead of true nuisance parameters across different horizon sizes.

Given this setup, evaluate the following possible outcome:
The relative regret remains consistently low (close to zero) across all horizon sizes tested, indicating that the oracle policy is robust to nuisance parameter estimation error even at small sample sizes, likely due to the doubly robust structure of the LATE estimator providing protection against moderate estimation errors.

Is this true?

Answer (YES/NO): NO